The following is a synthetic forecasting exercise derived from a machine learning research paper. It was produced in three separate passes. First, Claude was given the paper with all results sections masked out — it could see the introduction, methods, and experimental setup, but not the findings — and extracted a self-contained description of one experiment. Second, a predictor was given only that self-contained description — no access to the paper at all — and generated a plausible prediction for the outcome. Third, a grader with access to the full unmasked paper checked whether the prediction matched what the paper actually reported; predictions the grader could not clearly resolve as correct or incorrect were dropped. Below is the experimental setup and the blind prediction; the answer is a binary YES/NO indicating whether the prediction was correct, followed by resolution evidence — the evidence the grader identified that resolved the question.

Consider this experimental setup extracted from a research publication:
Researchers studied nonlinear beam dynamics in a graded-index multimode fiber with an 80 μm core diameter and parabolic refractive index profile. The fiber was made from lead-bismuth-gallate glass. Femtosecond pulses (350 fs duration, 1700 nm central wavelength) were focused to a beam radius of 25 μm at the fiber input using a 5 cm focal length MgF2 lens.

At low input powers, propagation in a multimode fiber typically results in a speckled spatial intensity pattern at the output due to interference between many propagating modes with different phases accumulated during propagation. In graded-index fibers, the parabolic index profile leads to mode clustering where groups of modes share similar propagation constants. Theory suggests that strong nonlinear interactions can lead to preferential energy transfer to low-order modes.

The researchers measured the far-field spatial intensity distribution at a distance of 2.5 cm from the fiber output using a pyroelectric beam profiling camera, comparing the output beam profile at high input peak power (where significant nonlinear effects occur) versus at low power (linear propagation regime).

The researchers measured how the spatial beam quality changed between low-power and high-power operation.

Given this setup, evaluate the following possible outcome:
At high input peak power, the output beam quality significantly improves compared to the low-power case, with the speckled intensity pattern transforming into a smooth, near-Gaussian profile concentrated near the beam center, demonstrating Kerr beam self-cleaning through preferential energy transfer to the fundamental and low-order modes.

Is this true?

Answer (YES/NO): NO